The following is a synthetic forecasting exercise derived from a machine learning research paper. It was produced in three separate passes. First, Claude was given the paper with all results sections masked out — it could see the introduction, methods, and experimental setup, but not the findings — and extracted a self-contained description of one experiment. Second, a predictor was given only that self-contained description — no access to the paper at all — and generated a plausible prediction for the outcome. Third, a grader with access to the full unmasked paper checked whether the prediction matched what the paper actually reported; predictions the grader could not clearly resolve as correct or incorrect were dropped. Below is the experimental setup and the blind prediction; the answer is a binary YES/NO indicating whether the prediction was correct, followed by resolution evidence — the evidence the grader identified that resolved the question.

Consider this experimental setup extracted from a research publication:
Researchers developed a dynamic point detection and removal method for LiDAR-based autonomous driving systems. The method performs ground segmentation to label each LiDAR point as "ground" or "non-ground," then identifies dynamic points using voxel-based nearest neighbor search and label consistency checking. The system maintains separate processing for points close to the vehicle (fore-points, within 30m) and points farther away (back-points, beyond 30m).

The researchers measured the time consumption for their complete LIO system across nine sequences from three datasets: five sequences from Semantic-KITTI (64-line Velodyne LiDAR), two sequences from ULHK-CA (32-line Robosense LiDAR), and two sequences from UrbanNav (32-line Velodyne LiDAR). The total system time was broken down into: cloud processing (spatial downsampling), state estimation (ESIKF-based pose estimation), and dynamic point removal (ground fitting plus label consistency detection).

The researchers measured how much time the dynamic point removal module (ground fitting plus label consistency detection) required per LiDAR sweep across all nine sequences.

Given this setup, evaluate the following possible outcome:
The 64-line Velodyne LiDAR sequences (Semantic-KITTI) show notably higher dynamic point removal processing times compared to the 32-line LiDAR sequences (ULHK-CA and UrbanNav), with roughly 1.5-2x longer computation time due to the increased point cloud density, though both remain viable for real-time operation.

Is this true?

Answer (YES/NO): NO